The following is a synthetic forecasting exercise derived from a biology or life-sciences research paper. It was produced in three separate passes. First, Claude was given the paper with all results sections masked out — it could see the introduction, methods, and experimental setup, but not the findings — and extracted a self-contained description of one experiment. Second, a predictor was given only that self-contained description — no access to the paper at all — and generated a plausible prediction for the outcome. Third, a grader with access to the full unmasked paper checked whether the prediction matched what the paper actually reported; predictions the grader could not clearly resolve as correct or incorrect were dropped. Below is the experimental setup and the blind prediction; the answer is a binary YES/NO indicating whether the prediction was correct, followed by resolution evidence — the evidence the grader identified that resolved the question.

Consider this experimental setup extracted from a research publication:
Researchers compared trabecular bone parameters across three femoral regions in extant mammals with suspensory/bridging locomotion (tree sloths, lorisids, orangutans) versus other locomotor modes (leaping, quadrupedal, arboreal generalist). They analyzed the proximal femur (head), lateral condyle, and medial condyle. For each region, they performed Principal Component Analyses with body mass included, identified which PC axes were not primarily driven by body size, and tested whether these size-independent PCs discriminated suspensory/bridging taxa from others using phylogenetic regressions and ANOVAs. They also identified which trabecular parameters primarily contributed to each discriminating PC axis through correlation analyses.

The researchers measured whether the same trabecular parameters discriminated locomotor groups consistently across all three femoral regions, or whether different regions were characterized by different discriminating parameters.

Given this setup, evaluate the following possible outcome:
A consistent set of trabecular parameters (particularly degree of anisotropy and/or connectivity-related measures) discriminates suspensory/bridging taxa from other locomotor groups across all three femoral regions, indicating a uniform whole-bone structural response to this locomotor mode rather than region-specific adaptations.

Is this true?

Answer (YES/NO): NO